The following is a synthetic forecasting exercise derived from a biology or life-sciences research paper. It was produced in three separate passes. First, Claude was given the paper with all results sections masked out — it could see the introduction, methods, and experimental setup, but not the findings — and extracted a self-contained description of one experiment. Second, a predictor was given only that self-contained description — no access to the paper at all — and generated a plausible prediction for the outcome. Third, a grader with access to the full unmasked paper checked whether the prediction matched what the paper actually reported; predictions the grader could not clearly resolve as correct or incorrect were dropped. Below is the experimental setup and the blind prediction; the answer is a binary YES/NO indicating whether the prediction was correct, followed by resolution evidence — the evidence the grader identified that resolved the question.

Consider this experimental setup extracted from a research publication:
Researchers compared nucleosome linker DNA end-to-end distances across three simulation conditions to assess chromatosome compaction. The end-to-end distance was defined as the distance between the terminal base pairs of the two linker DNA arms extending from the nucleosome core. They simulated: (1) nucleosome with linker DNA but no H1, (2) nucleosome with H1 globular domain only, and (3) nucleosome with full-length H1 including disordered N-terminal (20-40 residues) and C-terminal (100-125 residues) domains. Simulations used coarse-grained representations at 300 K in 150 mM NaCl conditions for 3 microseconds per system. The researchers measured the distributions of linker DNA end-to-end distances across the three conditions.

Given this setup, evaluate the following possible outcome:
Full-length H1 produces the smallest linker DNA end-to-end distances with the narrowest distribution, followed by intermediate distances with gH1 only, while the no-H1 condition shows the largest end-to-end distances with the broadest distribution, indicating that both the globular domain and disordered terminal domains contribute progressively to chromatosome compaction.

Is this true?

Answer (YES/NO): YES